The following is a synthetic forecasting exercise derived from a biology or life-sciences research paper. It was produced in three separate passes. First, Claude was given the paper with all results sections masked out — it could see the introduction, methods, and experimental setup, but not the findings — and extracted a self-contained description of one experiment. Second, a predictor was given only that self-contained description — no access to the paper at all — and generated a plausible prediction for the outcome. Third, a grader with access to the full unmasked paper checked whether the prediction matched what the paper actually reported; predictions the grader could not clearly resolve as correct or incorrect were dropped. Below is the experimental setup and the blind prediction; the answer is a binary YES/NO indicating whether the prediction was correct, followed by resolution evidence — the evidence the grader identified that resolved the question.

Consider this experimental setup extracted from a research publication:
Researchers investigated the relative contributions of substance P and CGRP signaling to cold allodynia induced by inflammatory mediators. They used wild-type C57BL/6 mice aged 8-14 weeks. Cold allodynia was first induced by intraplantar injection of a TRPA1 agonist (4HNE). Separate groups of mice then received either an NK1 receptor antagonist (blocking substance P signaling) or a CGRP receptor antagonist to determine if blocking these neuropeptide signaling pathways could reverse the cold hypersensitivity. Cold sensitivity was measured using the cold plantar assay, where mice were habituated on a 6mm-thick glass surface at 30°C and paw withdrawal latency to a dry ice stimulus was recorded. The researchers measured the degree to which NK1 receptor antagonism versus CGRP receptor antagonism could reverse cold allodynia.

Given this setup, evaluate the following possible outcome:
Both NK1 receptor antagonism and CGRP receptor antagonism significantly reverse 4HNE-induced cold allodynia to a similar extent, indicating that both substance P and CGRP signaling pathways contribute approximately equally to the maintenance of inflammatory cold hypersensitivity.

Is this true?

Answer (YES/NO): NO